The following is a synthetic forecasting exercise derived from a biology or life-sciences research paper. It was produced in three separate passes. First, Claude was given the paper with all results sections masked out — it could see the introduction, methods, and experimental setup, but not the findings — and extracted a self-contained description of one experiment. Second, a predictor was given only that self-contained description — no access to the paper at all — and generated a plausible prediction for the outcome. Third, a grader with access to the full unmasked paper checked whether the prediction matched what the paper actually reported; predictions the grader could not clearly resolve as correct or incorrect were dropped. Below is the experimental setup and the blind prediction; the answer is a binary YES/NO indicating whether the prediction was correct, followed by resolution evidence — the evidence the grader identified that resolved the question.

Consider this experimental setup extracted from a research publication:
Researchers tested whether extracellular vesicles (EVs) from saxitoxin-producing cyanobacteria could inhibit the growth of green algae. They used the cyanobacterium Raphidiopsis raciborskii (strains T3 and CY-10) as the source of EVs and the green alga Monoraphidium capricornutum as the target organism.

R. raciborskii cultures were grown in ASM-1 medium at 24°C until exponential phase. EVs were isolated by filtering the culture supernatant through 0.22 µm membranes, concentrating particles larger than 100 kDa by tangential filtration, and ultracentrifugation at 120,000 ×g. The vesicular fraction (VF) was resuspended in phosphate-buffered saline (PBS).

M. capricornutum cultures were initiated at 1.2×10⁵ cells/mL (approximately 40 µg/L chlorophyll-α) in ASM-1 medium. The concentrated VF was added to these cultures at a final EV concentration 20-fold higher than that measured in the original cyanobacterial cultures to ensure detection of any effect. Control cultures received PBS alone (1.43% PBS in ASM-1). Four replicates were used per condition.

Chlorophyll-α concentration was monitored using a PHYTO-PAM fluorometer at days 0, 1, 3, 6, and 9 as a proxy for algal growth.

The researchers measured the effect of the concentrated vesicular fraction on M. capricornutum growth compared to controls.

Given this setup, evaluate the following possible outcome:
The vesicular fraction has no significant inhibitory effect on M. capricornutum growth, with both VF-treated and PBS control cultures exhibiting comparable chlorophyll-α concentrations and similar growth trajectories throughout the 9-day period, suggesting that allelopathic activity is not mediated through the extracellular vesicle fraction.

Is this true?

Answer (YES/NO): YES